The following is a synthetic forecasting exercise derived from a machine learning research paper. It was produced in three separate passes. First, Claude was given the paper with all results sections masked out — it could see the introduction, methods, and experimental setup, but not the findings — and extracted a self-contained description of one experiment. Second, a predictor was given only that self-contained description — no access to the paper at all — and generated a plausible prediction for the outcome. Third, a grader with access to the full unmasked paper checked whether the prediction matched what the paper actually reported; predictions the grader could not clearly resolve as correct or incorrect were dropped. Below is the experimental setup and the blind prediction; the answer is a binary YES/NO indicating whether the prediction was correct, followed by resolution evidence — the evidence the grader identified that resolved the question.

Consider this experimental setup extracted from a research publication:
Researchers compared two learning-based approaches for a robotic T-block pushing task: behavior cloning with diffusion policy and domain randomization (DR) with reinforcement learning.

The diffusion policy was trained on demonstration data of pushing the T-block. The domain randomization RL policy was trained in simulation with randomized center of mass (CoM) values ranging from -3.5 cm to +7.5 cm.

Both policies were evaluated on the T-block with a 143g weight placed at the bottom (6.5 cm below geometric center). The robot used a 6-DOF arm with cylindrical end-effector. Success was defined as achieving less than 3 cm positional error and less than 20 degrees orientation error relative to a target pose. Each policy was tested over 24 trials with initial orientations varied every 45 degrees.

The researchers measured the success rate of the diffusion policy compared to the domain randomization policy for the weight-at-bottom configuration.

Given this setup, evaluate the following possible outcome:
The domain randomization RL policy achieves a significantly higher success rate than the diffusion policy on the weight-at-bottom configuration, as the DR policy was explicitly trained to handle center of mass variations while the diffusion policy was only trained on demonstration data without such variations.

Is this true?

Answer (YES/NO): NO